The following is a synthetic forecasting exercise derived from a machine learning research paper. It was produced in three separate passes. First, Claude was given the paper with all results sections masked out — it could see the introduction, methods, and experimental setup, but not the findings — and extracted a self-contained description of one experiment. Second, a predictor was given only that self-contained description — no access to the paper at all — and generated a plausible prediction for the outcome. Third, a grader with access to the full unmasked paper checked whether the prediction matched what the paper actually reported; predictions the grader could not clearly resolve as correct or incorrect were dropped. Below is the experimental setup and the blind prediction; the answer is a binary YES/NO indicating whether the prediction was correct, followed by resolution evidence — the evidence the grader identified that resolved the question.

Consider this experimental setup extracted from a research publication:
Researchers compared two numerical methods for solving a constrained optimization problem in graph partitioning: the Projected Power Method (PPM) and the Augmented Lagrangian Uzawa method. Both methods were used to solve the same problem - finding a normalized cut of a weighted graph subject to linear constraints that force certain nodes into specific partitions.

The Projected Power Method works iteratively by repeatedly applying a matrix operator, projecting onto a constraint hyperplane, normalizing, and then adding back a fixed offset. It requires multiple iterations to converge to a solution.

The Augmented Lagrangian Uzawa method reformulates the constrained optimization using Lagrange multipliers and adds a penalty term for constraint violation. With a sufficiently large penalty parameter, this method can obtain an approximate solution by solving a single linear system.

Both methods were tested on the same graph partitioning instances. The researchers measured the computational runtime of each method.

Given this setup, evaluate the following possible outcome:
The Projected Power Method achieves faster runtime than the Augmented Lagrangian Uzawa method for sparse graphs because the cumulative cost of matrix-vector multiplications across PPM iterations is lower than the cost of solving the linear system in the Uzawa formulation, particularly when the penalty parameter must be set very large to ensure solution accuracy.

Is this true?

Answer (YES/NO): NO